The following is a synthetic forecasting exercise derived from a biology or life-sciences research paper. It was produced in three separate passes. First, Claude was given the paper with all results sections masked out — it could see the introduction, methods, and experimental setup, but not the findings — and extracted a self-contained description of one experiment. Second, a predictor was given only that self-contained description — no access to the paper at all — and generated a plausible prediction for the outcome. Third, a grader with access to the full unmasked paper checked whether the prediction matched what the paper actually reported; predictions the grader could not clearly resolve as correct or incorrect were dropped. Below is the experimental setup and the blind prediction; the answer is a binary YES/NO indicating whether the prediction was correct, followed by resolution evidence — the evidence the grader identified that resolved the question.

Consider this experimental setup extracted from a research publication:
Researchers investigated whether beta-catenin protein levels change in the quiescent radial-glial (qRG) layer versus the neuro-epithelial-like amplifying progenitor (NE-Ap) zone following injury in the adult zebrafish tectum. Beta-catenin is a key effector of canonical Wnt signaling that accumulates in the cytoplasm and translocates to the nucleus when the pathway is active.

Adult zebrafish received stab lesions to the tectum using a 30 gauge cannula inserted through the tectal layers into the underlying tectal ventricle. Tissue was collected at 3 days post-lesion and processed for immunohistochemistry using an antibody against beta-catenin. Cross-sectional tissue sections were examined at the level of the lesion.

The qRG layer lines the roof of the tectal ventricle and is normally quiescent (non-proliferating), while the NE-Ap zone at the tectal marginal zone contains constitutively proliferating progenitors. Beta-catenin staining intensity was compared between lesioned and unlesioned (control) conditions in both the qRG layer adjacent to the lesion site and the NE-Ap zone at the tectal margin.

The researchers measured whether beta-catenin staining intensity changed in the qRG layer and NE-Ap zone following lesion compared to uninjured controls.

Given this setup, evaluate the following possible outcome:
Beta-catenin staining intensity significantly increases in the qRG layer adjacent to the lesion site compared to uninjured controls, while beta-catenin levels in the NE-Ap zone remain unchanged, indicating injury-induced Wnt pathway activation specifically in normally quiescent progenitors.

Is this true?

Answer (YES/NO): NO